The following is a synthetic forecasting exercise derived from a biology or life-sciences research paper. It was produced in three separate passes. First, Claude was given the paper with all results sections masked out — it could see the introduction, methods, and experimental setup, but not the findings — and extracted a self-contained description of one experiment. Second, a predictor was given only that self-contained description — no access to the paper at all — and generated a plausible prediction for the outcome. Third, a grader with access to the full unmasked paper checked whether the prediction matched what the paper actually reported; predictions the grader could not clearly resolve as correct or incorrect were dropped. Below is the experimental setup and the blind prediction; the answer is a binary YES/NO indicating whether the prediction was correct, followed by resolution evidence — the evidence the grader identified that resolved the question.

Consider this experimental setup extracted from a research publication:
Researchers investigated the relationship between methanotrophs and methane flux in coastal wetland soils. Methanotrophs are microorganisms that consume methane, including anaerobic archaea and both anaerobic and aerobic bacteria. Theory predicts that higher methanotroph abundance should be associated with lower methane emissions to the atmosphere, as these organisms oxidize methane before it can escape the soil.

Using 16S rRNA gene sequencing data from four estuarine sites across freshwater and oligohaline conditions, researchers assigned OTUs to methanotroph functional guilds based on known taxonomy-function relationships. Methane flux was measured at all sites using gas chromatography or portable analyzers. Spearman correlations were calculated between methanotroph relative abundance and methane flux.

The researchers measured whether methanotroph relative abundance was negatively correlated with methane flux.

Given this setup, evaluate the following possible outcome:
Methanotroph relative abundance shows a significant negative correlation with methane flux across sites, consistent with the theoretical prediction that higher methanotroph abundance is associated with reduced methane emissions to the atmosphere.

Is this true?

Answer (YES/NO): NO